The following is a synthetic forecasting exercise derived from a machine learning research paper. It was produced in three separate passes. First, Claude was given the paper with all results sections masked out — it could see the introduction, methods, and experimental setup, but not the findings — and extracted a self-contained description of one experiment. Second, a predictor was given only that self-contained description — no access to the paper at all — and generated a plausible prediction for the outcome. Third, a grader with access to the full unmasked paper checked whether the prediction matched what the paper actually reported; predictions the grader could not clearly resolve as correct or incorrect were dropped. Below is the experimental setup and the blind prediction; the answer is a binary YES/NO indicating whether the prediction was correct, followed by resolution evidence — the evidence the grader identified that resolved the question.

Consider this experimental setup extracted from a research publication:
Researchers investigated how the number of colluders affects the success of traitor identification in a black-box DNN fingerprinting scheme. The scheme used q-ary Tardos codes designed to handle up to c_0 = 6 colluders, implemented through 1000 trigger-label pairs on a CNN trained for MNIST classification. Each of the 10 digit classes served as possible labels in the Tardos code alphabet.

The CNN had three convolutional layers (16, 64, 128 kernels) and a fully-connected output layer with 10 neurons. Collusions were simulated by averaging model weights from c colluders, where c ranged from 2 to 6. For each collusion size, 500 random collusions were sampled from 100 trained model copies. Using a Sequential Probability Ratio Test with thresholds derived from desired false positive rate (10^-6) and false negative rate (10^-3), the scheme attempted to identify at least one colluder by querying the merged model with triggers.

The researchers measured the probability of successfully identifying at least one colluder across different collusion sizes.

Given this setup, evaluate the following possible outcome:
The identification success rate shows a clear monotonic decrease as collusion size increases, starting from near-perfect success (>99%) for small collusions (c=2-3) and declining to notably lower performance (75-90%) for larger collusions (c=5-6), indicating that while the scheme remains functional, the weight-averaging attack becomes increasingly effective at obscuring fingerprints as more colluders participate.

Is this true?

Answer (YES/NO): NO